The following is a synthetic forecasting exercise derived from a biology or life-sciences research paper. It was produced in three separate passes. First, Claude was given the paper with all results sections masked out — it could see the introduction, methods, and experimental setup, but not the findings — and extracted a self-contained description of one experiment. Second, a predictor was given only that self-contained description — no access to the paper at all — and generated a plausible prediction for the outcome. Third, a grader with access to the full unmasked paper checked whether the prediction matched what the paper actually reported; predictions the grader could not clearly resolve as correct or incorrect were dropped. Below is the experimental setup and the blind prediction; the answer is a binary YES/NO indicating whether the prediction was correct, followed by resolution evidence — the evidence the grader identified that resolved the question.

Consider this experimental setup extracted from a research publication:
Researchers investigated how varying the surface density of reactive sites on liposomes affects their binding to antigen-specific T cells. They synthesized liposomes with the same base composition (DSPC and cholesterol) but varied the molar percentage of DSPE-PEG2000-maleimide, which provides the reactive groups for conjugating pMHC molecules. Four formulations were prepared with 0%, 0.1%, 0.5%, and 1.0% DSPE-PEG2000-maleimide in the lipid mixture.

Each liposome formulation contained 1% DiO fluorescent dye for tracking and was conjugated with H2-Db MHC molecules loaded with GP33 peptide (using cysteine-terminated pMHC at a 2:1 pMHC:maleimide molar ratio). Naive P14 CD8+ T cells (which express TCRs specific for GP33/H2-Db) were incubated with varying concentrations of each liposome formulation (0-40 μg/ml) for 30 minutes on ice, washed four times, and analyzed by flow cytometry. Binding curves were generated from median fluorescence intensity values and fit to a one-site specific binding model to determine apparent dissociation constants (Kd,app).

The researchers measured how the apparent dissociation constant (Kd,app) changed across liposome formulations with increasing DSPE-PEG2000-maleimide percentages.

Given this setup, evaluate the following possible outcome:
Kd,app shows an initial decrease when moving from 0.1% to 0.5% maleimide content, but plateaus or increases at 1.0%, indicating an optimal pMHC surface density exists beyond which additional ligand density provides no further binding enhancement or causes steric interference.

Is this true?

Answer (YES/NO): YES